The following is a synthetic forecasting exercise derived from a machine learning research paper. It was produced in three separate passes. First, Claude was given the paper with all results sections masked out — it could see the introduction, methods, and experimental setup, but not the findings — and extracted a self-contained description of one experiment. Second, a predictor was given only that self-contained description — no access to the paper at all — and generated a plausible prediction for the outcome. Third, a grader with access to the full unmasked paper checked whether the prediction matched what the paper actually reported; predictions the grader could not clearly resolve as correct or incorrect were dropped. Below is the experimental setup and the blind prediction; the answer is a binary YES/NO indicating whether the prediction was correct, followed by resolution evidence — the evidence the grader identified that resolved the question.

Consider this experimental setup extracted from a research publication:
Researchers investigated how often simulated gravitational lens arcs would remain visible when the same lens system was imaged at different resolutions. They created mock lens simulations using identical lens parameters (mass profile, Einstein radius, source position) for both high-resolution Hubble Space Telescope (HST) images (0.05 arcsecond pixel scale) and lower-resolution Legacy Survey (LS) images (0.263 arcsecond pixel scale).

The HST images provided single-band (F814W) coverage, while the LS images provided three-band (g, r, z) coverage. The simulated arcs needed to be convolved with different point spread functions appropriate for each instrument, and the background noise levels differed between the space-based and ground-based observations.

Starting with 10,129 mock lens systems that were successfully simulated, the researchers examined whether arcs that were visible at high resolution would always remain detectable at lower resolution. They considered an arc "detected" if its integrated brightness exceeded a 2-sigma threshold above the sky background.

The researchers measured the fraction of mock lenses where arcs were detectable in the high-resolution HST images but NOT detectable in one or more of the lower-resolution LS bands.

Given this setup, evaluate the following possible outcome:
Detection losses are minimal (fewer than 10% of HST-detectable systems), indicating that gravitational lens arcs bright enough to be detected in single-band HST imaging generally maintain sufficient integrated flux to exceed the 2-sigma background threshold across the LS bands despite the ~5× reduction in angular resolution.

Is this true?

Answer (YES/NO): NO